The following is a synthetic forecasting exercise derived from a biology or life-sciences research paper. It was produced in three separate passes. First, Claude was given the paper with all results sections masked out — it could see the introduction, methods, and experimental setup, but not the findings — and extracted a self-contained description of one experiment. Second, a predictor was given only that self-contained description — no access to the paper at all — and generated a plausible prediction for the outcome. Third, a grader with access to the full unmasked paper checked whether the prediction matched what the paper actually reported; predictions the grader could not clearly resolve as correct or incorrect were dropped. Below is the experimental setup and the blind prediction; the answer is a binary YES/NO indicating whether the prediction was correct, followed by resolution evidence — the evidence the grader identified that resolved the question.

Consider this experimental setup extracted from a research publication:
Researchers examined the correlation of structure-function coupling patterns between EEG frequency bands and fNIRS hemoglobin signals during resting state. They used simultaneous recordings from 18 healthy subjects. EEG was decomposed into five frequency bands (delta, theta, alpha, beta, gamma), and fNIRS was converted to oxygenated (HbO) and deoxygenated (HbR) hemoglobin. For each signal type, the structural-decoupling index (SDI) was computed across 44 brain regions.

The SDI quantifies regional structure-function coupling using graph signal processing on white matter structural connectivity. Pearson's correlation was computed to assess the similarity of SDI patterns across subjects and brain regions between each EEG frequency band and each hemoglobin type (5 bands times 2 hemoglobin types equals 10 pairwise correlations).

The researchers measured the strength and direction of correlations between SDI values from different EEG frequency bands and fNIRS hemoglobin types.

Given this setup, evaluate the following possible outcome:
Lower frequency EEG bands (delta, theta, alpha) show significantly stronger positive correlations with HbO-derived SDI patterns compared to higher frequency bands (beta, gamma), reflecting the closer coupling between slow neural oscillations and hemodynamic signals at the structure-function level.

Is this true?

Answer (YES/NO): NO